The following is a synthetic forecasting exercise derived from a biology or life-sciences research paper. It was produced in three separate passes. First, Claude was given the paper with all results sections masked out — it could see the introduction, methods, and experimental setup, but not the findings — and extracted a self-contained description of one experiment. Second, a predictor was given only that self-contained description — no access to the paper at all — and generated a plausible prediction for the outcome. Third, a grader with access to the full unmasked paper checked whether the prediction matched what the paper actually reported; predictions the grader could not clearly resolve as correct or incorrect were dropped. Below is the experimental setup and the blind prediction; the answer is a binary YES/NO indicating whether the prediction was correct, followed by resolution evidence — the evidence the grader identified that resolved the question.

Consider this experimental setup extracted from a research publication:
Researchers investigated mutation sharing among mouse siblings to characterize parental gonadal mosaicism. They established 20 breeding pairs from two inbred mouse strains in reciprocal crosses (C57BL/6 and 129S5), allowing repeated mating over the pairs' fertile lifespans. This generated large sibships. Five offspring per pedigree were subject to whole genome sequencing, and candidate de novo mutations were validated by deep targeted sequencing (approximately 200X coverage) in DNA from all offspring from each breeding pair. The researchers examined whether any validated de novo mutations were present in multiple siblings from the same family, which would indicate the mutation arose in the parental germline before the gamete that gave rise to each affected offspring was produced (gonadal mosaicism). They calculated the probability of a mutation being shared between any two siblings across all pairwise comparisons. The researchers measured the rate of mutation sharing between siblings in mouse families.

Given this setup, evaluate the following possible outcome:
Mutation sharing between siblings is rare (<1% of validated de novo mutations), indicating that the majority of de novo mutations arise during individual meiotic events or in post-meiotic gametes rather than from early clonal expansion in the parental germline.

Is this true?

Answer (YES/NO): NO